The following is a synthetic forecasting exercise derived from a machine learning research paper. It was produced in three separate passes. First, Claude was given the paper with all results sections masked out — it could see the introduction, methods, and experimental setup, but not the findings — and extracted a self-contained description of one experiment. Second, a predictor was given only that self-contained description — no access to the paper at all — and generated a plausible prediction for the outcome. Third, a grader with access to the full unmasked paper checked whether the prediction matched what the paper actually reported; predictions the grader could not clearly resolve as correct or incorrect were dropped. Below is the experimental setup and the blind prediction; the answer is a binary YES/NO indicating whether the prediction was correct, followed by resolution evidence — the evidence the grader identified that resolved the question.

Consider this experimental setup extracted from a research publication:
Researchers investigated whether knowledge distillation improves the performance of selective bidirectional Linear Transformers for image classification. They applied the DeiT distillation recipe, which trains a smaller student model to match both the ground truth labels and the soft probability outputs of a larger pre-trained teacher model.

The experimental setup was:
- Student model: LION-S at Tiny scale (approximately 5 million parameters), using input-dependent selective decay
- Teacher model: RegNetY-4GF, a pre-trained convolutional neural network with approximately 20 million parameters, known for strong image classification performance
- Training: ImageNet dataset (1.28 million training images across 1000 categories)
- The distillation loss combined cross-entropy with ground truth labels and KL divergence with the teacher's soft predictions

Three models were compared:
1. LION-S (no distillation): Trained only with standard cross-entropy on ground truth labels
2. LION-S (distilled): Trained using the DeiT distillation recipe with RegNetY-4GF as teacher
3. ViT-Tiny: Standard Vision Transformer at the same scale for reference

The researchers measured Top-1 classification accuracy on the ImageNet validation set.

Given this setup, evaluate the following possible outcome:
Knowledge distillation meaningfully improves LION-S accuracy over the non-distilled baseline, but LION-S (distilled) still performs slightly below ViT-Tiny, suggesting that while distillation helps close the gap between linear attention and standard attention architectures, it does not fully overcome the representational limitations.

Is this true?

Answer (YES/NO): NO